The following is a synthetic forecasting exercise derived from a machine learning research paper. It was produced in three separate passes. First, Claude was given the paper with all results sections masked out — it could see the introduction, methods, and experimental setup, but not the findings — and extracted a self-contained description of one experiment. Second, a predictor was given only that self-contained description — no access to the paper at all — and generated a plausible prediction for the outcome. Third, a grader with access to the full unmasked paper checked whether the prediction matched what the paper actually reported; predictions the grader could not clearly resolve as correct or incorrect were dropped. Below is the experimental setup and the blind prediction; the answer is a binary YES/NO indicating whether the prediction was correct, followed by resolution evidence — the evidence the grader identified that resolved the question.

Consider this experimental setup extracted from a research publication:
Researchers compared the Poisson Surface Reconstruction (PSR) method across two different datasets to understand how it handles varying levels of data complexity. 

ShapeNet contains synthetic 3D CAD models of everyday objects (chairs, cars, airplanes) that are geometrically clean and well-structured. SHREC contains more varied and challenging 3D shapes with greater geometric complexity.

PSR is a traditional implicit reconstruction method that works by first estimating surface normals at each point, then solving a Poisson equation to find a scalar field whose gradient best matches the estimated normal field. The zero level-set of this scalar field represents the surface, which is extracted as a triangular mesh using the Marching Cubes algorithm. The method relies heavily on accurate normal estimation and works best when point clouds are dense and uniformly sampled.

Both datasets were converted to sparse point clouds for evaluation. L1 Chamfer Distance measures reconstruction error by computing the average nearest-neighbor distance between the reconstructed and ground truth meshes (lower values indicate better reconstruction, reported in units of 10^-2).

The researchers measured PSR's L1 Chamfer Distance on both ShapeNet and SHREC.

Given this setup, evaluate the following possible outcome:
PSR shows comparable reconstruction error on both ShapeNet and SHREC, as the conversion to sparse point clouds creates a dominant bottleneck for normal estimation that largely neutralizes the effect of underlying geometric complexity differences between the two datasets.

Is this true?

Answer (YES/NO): NO